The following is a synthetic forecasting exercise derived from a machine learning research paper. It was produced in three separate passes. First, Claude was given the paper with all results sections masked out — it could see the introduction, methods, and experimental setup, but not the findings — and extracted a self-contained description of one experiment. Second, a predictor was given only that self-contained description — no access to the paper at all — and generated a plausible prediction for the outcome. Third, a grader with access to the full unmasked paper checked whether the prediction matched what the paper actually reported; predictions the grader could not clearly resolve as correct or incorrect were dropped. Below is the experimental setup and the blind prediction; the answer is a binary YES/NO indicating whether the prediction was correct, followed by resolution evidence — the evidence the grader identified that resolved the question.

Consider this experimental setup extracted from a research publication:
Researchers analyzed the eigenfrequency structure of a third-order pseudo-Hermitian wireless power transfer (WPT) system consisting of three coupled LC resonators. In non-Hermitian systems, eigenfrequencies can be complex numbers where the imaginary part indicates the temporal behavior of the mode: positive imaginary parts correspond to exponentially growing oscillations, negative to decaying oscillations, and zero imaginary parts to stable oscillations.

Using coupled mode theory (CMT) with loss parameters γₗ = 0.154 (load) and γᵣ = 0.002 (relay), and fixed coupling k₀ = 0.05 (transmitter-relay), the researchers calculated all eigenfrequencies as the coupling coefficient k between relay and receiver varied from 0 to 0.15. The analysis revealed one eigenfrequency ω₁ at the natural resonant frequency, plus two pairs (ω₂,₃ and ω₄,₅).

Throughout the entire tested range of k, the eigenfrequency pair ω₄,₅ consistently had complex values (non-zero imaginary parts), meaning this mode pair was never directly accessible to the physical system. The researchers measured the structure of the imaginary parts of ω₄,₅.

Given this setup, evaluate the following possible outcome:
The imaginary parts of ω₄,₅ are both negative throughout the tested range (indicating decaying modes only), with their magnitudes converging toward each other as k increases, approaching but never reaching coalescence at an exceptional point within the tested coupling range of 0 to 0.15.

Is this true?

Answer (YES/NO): NO